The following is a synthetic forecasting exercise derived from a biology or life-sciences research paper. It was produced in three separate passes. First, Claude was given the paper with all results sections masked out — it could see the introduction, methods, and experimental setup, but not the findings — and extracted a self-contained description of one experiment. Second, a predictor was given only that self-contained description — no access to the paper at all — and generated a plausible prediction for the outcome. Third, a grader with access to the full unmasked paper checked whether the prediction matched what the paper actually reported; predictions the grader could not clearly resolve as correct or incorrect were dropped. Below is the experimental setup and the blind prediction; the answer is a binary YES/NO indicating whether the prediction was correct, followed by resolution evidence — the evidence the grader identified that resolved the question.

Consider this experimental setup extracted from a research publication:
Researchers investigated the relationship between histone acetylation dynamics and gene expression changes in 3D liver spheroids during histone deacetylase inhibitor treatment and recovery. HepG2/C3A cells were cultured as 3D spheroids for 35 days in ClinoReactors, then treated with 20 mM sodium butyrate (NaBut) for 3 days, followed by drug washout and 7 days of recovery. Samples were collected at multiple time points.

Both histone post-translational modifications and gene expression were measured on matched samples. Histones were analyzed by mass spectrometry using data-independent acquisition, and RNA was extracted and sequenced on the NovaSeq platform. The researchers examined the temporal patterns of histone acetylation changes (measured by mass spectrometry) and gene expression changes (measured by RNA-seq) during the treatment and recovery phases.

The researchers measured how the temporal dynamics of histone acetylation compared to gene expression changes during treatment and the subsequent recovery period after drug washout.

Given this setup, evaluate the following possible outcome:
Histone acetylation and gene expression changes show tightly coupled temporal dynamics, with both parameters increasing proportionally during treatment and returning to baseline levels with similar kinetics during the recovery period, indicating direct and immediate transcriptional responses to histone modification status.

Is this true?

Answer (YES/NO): NO